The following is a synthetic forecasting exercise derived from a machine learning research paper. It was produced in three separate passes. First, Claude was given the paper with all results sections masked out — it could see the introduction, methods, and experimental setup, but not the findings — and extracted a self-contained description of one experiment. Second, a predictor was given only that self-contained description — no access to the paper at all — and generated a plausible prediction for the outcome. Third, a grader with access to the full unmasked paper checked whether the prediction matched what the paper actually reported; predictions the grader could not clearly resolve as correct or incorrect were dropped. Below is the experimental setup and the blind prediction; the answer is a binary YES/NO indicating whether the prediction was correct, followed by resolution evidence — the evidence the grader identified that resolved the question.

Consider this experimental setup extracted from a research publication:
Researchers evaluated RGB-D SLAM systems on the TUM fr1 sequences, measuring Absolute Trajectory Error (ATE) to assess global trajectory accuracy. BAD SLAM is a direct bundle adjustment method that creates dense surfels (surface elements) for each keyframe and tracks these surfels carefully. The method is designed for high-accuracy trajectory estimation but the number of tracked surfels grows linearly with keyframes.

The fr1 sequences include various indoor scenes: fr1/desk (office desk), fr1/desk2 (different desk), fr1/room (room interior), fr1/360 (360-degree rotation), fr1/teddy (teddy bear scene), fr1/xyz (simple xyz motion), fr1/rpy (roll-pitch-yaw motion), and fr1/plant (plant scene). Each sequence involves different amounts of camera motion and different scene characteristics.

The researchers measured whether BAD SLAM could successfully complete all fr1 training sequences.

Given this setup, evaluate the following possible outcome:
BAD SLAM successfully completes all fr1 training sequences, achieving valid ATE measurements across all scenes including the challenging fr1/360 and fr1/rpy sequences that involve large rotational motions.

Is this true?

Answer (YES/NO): NO